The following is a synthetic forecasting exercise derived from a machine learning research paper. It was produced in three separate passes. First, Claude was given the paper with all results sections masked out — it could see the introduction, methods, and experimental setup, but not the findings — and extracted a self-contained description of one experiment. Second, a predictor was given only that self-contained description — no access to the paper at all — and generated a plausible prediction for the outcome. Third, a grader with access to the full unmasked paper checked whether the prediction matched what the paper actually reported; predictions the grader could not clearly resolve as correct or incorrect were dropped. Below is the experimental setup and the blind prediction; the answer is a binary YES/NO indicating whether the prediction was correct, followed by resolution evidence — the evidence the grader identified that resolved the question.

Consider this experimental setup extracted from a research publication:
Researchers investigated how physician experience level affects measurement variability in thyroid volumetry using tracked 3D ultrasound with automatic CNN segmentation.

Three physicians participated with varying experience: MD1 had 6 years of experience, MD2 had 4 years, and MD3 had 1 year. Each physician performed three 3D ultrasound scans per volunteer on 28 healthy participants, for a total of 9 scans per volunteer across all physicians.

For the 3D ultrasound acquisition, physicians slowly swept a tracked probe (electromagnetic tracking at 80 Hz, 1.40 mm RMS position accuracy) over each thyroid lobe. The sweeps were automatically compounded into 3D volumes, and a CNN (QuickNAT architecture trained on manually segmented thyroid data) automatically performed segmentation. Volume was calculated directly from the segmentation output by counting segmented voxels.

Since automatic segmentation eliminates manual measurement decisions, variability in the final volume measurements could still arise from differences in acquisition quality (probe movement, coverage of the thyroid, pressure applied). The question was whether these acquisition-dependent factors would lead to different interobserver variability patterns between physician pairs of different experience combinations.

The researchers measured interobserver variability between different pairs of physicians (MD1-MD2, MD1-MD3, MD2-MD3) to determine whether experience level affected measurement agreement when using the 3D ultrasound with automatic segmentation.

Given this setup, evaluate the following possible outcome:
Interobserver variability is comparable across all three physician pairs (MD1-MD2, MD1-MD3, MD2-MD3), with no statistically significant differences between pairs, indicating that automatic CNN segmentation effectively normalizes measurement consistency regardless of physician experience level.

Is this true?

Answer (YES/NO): YES